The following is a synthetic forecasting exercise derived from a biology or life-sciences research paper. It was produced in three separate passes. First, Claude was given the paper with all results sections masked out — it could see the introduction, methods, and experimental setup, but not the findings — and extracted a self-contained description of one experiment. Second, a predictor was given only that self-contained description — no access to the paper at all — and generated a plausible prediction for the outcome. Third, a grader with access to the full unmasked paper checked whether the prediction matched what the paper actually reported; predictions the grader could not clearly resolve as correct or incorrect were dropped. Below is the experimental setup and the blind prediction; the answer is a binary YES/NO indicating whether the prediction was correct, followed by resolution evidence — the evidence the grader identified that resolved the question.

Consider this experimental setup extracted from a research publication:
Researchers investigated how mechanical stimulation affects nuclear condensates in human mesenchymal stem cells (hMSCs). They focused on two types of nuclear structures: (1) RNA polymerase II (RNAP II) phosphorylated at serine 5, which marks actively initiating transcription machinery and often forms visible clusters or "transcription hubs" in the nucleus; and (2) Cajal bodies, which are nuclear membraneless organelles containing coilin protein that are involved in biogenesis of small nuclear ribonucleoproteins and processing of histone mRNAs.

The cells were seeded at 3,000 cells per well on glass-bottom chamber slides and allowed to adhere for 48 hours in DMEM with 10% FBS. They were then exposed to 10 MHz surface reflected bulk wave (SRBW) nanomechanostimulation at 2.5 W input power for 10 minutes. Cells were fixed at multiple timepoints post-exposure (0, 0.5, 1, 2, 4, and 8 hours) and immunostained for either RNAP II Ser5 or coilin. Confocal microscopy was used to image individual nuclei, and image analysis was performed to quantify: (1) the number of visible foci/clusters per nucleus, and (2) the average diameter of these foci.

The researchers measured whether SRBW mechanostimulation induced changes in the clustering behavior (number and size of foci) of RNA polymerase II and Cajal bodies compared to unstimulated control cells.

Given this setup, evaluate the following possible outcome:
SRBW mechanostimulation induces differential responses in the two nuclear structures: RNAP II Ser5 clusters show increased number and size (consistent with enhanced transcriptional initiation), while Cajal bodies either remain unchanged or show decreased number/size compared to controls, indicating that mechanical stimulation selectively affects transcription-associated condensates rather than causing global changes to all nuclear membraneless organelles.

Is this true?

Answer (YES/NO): NO